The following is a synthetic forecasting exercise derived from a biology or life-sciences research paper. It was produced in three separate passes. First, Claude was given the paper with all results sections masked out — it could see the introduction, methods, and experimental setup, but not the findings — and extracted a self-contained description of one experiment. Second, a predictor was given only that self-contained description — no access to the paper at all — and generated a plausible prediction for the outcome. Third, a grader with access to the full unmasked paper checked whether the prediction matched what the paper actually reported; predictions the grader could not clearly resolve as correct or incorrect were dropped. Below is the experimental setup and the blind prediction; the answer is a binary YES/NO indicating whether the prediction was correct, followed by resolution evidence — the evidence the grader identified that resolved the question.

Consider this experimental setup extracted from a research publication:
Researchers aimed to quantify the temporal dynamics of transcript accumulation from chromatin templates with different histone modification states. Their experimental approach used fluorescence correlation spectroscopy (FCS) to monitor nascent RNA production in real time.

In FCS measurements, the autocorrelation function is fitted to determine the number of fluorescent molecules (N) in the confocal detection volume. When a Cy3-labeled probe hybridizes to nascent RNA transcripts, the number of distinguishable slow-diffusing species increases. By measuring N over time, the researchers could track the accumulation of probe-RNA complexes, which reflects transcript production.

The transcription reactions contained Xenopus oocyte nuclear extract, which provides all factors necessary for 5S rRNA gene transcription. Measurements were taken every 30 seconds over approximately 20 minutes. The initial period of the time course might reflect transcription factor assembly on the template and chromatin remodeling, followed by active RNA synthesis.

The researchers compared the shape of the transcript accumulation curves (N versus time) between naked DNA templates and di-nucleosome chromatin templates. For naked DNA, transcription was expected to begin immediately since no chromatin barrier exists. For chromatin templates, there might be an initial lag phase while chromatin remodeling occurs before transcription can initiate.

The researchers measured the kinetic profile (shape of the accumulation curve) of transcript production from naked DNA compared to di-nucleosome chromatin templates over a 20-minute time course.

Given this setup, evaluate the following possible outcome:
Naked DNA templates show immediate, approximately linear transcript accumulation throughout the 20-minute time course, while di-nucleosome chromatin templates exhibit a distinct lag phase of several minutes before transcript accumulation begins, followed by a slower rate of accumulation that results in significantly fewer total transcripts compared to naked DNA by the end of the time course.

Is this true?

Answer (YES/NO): NO